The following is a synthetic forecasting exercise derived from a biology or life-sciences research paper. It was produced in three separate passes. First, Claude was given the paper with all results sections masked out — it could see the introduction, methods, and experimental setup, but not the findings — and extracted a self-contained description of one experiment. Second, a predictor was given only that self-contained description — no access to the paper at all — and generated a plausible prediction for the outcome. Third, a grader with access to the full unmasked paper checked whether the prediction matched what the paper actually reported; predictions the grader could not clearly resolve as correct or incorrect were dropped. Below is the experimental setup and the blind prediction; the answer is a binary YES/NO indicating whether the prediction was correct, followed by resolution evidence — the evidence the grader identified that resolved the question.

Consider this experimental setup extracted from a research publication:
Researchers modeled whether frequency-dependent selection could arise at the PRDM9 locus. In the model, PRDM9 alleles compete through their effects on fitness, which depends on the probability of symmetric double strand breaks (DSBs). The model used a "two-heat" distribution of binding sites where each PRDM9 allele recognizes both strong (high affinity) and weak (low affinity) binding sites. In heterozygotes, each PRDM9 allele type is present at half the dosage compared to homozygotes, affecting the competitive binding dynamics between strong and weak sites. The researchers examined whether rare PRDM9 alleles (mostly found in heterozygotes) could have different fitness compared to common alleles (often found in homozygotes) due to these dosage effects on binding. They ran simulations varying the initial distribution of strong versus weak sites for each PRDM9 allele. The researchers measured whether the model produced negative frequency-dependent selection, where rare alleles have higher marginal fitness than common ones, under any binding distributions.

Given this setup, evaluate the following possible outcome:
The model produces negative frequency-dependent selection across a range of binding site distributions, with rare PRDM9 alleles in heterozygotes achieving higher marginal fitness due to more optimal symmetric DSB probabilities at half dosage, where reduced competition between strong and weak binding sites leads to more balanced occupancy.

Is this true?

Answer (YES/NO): NO